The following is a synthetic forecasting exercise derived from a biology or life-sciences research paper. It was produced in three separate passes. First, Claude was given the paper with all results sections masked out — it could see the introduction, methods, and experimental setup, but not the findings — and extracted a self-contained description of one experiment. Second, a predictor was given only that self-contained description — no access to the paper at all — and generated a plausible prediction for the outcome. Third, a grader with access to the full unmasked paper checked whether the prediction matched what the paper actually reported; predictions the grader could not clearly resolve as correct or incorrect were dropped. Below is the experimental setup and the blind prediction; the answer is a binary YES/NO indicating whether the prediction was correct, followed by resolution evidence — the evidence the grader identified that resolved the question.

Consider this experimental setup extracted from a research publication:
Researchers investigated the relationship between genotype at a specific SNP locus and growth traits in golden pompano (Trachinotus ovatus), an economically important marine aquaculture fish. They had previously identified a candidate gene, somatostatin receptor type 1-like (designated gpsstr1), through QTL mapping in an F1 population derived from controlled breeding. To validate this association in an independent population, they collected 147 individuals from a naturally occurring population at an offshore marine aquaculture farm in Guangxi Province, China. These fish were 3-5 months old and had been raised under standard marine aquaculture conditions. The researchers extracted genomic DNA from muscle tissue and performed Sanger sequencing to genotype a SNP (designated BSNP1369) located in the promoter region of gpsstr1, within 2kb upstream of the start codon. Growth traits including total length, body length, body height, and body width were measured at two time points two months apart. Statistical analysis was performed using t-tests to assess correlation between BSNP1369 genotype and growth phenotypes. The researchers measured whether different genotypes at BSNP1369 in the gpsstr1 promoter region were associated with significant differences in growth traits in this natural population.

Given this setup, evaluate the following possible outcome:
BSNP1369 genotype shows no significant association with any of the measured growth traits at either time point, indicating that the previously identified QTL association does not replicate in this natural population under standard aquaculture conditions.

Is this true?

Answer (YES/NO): NO